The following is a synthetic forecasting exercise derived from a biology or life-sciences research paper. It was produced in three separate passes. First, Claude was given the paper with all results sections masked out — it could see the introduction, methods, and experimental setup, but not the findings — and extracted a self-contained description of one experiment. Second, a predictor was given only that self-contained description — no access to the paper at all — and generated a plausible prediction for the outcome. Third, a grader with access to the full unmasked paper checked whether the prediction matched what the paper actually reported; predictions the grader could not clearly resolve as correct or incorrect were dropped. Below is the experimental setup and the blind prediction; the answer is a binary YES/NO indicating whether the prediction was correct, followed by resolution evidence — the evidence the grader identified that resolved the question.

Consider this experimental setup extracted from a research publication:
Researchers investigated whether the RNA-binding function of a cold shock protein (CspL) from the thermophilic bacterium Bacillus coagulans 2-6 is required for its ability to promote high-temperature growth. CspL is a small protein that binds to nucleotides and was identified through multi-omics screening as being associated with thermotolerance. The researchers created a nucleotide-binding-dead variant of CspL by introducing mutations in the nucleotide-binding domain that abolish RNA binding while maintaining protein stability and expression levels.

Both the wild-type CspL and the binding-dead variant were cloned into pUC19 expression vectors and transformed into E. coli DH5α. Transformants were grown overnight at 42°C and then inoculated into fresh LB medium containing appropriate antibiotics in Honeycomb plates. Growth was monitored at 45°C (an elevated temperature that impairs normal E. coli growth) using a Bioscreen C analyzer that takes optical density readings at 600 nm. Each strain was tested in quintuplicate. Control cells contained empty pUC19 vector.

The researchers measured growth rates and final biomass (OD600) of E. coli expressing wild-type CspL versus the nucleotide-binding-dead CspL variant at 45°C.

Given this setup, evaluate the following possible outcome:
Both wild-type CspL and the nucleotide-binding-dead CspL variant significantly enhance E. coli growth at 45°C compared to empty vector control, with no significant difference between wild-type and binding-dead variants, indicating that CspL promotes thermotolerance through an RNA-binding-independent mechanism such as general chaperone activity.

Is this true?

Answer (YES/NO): NO